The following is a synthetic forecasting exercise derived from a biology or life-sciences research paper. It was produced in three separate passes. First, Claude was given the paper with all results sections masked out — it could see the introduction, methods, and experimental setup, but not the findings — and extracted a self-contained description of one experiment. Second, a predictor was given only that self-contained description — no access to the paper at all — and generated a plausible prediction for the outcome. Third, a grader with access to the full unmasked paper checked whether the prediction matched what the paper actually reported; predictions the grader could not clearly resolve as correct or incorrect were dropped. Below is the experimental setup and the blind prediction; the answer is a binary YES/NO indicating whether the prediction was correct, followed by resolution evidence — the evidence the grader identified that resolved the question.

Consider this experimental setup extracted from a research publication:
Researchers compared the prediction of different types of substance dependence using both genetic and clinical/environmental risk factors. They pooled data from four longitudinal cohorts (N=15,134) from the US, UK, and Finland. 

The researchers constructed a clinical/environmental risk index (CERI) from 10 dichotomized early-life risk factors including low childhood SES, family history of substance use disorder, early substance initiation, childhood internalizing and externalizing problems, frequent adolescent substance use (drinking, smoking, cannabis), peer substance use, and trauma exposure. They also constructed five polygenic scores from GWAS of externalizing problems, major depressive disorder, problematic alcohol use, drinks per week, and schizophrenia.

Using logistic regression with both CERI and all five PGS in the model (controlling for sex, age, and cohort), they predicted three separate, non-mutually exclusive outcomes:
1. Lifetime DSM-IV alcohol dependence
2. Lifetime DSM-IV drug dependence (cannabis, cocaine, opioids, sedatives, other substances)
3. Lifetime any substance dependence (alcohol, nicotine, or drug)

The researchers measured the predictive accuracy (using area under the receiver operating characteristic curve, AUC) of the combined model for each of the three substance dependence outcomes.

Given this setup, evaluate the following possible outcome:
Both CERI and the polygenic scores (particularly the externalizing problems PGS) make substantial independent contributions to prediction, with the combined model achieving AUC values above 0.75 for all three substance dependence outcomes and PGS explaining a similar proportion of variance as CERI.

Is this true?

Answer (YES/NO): NO